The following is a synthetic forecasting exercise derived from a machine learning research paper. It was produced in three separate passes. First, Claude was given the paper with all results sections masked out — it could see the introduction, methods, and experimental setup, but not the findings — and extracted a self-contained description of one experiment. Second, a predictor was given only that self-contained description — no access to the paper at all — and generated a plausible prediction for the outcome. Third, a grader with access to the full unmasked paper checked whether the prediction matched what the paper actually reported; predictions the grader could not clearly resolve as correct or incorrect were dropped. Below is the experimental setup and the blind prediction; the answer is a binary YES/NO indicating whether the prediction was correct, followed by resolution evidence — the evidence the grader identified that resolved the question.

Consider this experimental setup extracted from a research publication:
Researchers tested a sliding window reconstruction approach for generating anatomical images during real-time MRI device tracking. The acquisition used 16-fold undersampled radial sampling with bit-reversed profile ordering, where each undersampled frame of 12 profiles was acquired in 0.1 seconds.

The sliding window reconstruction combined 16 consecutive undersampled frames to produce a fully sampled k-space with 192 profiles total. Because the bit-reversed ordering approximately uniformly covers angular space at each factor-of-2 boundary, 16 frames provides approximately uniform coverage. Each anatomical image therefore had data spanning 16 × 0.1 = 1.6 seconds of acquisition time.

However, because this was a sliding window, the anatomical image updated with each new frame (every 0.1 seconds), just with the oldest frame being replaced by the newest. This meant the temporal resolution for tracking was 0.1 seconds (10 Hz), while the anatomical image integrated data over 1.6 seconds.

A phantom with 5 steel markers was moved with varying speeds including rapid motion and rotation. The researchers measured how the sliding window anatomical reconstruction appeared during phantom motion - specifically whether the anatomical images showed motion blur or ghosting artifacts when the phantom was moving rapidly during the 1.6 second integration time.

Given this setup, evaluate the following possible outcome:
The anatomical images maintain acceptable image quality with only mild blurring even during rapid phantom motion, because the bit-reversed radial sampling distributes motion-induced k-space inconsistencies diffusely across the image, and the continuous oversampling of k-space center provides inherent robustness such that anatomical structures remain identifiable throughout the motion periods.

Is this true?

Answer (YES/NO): NO